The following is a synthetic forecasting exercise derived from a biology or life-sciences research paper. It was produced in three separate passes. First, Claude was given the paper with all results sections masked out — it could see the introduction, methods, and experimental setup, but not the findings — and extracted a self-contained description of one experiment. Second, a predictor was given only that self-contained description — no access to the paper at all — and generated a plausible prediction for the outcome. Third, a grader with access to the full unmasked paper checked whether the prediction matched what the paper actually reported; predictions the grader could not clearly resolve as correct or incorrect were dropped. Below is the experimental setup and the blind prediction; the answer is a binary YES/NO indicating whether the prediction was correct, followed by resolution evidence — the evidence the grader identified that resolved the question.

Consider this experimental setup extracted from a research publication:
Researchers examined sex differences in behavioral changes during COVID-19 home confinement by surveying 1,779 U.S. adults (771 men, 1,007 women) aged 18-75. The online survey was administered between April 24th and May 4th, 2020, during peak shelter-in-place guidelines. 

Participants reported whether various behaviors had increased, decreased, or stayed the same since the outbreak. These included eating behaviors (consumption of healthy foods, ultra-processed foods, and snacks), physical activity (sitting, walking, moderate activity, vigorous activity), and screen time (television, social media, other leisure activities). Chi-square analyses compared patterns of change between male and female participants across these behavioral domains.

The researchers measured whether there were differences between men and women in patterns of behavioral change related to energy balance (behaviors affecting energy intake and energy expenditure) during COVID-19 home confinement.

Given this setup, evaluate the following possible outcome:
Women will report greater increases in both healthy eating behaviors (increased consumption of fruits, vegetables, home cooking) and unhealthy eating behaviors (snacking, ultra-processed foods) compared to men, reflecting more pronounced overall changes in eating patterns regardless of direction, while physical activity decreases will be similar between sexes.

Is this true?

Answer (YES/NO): NO